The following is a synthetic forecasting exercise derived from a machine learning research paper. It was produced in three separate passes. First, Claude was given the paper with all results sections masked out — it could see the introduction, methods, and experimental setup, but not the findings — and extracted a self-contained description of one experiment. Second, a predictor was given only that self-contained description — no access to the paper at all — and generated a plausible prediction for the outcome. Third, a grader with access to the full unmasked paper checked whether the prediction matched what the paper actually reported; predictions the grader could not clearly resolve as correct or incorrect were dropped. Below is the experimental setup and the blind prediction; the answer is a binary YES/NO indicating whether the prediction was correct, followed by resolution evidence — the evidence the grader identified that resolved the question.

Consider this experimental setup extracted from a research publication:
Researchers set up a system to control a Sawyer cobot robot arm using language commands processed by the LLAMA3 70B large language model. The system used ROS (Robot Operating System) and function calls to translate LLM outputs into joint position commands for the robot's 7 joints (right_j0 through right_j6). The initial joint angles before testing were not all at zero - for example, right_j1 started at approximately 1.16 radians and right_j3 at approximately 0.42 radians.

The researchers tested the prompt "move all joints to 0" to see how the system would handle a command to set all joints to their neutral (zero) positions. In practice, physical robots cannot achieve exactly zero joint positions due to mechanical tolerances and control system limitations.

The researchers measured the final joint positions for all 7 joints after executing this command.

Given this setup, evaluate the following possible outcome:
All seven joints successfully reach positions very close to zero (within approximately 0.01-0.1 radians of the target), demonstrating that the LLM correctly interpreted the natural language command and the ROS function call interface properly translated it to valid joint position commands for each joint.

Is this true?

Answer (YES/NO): YES